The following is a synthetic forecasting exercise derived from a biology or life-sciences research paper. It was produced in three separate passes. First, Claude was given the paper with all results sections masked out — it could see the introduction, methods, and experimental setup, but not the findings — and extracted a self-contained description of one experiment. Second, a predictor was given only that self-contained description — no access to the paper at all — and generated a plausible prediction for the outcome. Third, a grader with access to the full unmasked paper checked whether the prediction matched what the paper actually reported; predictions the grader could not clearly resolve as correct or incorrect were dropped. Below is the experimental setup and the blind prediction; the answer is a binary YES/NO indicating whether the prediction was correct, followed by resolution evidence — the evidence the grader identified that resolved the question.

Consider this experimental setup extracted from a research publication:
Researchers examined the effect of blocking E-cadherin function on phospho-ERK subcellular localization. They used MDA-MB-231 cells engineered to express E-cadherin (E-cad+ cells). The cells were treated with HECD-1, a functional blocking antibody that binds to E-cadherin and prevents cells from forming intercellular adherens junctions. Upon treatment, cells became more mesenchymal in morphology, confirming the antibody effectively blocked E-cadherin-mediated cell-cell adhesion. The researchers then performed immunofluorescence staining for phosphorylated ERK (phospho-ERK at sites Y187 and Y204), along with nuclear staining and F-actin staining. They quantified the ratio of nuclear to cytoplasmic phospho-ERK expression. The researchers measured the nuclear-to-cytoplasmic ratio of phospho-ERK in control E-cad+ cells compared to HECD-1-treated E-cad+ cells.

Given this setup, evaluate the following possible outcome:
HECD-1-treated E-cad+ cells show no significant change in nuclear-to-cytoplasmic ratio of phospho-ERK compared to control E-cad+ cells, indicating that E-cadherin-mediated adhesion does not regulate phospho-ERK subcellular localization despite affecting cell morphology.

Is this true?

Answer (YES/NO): NO